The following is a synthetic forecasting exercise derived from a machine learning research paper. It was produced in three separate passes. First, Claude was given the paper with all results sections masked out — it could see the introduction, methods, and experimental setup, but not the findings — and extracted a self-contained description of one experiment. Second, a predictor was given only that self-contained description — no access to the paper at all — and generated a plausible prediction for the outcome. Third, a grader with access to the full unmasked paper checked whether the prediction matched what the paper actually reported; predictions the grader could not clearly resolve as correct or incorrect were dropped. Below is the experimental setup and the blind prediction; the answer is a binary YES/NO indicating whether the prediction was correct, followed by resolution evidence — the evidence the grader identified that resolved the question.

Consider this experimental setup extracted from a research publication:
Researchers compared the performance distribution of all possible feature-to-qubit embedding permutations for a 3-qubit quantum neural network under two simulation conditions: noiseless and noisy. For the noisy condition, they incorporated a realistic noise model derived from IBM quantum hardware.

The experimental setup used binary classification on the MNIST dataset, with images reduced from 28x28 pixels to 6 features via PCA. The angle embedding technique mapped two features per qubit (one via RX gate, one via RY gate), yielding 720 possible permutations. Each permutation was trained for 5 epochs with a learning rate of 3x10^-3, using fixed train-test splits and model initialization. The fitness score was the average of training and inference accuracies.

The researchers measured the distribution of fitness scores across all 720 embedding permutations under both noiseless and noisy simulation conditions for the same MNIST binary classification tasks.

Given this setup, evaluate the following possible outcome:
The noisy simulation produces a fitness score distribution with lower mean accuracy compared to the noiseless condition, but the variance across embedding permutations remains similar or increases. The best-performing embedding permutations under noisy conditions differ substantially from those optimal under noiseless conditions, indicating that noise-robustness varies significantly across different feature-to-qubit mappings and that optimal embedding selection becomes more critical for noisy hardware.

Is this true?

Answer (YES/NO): NO